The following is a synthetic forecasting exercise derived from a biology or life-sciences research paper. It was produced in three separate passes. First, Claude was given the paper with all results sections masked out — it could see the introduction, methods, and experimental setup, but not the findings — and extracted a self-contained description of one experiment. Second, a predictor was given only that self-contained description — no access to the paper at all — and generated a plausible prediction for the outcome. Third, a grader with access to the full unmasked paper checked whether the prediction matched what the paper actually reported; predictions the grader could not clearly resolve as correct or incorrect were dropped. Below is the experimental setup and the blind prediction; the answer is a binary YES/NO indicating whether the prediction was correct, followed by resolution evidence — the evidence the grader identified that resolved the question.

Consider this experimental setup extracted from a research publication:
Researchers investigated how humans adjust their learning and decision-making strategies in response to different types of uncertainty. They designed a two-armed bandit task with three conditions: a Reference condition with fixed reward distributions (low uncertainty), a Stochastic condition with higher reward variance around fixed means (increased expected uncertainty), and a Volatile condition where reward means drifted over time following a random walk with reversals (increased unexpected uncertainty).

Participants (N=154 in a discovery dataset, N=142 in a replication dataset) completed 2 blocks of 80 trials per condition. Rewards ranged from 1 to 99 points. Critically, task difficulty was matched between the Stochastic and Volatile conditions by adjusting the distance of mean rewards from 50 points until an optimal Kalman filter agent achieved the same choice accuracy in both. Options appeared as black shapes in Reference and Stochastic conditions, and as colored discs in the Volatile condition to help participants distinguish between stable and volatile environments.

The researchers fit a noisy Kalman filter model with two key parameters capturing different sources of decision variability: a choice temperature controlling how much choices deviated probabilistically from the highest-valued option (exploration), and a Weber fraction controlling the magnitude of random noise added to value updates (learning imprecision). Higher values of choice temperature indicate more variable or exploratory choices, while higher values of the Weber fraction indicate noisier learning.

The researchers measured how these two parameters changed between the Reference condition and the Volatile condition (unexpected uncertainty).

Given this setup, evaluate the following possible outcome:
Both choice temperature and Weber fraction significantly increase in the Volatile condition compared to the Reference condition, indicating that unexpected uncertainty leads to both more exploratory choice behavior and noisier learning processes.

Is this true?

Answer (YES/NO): NO